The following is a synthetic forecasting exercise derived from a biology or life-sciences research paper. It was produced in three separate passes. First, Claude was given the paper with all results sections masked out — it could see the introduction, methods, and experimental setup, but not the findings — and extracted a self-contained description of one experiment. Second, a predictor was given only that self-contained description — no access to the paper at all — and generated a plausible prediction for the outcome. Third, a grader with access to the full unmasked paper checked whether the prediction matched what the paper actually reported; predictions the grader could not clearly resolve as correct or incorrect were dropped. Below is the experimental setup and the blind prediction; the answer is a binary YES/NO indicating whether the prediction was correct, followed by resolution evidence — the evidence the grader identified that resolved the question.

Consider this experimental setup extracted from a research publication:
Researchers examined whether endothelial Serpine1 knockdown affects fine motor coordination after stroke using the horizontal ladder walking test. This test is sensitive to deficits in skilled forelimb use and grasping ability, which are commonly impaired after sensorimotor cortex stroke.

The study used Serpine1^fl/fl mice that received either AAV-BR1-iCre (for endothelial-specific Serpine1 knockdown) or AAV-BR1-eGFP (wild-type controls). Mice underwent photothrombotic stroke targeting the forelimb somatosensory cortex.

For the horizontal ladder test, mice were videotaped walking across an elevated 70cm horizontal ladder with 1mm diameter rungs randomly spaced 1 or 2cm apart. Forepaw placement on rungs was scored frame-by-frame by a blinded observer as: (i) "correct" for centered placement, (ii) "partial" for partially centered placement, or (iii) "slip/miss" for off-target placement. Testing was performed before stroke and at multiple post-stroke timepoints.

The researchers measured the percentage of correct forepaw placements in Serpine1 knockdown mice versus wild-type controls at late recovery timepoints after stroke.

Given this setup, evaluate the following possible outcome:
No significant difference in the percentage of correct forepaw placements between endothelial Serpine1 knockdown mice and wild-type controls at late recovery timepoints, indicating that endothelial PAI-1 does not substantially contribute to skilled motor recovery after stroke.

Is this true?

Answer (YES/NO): NO